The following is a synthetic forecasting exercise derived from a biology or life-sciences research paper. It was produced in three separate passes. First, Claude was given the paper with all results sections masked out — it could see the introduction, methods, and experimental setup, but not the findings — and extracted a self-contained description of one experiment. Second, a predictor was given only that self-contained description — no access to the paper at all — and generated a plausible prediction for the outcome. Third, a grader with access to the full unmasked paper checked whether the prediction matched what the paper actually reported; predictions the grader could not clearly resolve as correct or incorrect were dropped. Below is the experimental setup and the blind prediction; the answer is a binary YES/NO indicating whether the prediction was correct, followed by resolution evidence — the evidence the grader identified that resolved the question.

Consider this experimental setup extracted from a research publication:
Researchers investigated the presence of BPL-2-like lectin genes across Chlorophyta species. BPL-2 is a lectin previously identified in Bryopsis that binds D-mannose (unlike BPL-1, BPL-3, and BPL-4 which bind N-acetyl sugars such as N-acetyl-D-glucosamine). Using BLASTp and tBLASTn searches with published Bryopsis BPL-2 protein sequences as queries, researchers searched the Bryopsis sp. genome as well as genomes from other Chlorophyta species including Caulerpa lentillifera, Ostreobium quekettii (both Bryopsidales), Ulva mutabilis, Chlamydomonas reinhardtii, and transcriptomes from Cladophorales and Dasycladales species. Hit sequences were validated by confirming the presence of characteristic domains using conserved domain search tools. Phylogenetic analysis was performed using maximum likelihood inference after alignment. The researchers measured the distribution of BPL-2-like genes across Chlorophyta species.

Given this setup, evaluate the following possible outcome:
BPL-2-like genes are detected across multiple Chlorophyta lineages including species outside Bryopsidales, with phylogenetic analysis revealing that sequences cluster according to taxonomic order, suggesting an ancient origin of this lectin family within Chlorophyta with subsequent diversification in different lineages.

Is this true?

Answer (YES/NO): NO